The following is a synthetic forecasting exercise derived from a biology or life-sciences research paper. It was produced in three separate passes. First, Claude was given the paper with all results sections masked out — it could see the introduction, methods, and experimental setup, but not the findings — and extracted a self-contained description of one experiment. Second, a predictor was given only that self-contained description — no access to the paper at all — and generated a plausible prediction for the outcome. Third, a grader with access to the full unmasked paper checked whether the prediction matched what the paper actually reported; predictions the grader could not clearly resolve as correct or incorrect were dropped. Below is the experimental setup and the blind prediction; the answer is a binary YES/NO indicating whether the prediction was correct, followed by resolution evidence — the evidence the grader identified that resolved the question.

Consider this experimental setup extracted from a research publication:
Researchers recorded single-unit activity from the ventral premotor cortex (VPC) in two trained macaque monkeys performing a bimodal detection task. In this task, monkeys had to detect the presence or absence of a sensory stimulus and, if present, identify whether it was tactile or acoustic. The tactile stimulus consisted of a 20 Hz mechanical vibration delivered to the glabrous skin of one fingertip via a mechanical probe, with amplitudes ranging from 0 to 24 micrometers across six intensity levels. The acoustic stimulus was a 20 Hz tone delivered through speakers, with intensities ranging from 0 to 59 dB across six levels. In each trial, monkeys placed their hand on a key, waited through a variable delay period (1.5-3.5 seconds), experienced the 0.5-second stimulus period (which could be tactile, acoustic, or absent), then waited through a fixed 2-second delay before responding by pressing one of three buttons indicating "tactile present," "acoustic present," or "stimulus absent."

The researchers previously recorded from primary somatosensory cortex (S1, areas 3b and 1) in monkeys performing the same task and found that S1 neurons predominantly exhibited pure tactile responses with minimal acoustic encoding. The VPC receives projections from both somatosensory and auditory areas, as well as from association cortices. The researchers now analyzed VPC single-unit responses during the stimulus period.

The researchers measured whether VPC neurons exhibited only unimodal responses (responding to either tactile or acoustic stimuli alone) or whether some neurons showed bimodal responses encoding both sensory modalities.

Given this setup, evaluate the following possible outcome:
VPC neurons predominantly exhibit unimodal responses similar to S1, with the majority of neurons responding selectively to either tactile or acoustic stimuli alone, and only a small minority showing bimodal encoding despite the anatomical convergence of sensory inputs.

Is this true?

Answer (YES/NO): NO